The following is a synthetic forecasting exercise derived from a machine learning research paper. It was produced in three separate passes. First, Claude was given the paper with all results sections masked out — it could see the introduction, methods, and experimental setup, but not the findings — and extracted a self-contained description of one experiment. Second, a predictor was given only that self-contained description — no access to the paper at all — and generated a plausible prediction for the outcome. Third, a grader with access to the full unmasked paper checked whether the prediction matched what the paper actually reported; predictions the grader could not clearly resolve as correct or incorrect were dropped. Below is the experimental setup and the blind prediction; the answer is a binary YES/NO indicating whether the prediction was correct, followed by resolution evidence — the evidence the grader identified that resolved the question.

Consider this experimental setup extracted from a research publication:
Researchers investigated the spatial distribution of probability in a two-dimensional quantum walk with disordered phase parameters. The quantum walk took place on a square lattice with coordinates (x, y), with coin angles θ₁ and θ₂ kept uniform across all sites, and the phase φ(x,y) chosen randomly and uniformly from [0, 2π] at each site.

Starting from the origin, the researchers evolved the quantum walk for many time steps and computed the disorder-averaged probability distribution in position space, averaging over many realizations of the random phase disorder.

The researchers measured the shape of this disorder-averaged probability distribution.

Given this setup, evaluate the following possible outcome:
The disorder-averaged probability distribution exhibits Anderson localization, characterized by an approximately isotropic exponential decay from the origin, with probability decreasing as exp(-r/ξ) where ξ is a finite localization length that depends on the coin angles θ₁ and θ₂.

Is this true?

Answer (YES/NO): NO